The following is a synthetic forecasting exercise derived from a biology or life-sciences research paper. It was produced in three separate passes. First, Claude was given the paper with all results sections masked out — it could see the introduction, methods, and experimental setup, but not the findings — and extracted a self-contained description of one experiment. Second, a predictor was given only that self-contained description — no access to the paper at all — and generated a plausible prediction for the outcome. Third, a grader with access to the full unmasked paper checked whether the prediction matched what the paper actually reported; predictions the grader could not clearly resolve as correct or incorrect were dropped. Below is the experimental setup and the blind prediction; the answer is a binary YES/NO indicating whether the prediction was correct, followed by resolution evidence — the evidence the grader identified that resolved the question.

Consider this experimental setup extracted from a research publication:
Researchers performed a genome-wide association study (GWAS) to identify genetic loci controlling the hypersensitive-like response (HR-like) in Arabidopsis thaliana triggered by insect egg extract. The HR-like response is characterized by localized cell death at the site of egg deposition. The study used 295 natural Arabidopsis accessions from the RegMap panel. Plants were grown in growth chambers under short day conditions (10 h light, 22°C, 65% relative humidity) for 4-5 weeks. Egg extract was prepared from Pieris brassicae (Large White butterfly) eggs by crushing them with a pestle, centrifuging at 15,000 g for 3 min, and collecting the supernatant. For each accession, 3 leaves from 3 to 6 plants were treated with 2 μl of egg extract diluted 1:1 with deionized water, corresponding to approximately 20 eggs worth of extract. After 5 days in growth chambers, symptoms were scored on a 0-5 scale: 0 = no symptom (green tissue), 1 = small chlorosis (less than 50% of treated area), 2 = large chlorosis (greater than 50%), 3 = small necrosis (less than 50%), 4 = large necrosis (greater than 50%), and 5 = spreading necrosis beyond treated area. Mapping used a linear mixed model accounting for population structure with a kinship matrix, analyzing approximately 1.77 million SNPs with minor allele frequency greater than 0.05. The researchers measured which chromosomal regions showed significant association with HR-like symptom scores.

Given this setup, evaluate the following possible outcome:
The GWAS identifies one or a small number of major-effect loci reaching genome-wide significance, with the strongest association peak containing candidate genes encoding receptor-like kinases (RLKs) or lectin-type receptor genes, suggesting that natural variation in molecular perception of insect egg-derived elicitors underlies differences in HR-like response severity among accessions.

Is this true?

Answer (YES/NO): NO